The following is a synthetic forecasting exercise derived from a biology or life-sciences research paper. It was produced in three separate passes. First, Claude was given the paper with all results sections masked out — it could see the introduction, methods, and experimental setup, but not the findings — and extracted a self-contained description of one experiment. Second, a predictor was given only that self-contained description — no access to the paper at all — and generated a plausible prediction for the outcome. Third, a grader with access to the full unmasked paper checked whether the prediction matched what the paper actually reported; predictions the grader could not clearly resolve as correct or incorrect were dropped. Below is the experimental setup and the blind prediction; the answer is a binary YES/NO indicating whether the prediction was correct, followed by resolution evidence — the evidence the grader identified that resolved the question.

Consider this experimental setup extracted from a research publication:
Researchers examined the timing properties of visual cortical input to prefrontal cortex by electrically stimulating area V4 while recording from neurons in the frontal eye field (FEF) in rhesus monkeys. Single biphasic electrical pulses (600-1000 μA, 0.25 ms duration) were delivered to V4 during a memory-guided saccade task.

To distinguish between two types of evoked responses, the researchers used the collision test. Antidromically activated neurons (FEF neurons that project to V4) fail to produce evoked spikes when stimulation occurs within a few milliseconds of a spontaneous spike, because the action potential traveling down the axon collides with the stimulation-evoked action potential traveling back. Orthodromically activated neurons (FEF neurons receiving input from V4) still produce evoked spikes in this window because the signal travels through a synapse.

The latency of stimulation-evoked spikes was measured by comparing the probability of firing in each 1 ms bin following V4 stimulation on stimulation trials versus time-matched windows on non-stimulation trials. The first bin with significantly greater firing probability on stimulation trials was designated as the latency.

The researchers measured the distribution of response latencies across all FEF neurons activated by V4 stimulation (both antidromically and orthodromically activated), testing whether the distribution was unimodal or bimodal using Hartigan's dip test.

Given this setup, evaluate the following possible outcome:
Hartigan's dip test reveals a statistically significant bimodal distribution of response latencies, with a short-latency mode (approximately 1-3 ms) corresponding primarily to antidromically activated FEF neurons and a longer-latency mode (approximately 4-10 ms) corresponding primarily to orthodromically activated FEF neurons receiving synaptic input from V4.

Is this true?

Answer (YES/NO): NO